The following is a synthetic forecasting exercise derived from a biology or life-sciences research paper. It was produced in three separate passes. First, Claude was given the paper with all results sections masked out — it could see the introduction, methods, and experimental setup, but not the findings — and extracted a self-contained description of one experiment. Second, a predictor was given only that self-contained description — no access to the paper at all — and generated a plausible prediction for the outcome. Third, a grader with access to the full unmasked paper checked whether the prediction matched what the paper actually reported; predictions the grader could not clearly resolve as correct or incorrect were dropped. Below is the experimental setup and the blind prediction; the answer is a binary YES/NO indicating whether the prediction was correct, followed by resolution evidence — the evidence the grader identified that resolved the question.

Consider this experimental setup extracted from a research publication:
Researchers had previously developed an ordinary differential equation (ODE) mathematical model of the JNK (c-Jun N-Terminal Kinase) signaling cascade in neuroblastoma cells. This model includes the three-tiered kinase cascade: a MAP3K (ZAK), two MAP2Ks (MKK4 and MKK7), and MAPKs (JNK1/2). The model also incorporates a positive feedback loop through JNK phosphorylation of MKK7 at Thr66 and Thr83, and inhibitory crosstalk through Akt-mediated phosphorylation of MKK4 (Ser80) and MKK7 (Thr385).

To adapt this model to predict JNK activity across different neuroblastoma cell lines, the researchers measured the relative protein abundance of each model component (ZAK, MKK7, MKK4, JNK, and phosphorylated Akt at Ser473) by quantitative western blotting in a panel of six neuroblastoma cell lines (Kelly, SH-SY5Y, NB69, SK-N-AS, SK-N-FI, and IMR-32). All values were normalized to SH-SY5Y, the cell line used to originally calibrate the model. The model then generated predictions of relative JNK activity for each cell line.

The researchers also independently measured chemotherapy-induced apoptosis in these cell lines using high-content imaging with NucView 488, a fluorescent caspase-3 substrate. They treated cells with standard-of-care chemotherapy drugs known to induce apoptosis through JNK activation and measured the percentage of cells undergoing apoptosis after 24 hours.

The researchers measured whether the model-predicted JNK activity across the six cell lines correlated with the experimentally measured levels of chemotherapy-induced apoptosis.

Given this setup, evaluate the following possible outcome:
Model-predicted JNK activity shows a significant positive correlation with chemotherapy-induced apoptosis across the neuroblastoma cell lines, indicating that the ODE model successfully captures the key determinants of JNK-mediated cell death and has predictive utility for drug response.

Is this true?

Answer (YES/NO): YES